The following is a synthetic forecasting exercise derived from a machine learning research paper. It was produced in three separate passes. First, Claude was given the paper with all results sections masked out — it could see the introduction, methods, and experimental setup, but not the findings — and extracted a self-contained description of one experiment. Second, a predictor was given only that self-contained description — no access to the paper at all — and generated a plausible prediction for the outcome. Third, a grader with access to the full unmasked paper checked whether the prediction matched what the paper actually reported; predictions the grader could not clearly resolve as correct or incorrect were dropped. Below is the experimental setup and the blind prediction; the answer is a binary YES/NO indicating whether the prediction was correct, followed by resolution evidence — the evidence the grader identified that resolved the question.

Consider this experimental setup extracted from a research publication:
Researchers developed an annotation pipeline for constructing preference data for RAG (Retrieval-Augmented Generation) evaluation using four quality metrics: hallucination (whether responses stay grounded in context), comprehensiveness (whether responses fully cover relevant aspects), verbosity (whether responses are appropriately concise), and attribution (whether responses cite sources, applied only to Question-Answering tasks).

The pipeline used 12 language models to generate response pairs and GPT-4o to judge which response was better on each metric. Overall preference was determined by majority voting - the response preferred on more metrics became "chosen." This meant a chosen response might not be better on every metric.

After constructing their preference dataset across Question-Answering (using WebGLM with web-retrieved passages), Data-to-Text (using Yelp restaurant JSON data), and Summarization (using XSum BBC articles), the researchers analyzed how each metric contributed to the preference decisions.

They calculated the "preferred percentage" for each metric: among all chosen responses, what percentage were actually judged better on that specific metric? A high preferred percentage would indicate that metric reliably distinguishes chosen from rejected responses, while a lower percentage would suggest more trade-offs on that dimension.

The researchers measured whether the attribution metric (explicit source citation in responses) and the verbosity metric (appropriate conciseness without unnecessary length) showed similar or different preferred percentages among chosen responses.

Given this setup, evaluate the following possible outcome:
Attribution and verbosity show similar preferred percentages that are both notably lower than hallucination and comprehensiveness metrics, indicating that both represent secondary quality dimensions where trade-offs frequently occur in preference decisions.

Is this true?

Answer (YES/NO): NO